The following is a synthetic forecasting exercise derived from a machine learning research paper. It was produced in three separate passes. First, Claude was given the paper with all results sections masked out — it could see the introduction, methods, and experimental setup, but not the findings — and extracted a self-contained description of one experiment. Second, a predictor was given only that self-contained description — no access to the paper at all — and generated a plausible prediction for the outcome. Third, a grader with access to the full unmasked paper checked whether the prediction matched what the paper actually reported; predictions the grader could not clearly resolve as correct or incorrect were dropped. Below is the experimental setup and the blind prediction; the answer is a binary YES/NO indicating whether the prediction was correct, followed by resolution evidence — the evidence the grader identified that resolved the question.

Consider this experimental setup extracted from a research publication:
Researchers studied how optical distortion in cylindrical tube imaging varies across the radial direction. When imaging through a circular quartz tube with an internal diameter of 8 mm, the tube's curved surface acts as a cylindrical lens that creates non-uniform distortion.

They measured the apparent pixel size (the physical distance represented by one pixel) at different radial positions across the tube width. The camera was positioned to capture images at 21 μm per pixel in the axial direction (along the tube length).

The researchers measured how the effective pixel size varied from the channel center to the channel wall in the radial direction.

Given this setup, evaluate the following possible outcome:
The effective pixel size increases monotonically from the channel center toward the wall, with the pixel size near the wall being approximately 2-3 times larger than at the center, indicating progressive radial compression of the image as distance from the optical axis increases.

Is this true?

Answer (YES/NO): NO